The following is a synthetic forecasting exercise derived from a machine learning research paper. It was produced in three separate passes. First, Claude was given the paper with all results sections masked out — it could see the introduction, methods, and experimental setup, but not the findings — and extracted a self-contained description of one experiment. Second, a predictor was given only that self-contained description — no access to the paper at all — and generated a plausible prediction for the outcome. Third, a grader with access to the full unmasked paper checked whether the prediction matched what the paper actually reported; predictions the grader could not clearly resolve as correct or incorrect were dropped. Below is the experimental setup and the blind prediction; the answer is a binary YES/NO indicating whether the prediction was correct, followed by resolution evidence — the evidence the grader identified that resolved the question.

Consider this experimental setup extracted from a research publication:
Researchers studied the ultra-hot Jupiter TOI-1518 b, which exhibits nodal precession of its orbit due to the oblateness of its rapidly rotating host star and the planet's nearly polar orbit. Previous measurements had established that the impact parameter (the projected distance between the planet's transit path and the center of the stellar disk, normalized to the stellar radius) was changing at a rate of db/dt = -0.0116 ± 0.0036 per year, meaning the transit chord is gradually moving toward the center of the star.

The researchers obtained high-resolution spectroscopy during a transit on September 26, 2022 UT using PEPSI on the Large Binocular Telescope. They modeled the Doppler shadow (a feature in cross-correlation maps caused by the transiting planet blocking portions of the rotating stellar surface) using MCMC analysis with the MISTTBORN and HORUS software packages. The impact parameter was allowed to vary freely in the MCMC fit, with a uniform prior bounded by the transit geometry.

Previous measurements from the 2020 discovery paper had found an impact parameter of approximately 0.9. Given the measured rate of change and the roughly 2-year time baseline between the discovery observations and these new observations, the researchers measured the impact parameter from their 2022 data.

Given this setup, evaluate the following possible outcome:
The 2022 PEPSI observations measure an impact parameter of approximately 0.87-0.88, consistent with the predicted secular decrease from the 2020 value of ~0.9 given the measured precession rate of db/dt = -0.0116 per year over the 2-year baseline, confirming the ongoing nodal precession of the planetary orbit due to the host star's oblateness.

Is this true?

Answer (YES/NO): NO